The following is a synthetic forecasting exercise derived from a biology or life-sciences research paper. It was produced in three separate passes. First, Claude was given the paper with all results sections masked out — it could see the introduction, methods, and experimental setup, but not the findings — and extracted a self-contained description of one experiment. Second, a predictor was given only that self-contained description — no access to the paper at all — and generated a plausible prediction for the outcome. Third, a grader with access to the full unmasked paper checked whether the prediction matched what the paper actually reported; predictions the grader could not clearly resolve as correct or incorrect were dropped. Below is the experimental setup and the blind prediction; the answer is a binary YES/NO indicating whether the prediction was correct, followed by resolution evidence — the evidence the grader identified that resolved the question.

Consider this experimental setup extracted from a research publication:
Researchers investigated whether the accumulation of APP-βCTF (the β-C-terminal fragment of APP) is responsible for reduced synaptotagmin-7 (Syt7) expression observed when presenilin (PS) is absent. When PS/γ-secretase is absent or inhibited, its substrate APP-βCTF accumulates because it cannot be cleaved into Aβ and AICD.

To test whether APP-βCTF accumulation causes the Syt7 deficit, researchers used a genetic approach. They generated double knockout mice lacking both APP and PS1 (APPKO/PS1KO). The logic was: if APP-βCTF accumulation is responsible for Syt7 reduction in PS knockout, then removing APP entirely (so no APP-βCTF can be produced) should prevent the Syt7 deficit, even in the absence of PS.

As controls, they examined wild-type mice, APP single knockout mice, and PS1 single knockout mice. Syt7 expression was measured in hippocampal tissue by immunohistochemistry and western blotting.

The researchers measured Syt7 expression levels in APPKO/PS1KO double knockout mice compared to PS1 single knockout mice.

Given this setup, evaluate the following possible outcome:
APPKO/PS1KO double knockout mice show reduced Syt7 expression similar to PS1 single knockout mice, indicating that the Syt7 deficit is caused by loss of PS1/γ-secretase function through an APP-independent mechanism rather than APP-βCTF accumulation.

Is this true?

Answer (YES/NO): NO